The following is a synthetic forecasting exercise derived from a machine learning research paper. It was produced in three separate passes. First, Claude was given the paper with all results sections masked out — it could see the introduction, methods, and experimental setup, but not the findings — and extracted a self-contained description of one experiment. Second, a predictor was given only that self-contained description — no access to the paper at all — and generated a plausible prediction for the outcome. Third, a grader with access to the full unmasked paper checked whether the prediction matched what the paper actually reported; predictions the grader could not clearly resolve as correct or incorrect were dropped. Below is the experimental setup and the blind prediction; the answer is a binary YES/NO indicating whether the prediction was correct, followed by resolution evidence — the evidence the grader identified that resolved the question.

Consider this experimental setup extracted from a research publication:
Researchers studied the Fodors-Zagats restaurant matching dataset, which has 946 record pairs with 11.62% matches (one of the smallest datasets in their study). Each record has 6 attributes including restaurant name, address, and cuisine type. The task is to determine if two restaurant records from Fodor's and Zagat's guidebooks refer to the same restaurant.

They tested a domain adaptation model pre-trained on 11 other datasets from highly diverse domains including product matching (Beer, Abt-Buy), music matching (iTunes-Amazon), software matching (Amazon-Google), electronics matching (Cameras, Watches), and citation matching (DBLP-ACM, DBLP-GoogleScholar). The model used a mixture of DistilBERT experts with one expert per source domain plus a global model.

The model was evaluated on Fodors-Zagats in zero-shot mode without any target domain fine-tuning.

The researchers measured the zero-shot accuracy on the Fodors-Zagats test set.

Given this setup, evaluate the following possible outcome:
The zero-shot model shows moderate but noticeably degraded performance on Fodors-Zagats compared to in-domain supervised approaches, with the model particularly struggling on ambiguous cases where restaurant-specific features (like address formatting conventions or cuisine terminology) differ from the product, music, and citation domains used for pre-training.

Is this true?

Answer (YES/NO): NO